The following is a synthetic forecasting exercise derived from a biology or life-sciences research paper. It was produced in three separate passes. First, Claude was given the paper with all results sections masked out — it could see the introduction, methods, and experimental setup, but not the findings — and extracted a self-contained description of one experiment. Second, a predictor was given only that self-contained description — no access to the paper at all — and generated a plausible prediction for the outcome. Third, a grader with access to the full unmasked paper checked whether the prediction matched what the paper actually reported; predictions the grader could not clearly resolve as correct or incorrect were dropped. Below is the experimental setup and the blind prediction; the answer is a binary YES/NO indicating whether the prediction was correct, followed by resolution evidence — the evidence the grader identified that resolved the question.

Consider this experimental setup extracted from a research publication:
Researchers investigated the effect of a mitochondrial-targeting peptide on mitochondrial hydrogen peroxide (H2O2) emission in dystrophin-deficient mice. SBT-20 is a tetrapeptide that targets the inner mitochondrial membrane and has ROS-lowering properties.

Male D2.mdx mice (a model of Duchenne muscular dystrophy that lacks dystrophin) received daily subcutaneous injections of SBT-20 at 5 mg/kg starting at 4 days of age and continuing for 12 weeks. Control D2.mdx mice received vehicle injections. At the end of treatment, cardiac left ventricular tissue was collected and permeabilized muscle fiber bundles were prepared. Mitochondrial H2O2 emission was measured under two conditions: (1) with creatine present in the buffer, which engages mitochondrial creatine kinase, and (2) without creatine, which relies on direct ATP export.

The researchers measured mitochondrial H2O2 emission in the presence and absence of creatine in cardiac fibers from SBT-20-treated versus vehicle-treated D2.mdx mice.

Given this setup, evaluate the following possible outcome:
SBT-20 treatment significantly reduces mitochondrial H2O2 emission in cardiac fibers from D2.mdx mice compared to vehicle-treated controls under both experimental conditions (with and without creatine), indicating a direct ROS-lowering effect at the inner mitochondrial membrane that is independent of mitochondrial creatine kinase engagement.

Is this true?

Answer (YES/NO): NO